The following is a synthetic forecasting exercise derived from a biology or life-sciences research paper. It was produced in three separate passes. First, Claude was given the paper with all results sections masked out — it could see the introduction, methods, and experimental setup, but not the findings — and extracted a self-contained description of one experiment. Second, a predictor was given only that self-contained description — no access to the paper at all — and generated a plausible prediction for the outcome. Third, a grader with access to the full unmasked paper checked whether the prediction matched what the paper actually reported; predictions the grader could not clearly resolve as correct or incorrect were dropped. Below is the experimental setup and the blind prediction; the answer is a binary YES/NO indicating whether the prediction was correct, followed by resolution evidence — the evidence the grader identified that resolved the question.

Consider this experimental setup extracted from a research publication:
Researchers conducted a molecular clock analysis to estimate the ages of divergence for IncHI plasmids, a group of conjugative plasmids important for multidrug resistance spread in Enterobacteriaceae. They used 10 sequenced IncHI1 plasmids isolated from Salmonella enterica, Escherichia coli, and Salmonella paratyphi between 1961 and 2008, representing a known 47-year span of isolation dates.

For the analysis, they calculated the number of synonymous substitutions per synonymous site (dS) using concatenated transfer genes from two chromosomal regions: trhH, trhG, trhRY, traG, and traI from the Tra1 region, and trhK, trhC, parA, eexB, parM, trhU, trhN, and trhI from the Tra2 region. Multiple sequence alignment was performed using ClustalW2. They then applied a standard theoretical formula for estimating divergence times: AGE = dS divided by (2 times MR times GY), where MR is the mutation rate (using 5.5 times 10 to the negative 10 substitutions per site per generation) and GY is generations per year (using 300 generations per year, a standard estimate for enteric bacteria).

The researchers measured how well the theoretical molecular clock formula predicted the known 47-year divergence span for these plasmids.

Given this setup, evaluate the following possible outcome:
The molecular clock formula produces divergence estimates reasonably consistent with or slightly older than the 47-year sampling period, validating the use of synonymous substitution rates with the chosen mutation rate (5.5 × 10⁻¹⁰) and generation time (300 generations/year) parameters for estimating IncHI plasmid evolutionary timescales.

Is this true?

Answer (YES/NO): NO